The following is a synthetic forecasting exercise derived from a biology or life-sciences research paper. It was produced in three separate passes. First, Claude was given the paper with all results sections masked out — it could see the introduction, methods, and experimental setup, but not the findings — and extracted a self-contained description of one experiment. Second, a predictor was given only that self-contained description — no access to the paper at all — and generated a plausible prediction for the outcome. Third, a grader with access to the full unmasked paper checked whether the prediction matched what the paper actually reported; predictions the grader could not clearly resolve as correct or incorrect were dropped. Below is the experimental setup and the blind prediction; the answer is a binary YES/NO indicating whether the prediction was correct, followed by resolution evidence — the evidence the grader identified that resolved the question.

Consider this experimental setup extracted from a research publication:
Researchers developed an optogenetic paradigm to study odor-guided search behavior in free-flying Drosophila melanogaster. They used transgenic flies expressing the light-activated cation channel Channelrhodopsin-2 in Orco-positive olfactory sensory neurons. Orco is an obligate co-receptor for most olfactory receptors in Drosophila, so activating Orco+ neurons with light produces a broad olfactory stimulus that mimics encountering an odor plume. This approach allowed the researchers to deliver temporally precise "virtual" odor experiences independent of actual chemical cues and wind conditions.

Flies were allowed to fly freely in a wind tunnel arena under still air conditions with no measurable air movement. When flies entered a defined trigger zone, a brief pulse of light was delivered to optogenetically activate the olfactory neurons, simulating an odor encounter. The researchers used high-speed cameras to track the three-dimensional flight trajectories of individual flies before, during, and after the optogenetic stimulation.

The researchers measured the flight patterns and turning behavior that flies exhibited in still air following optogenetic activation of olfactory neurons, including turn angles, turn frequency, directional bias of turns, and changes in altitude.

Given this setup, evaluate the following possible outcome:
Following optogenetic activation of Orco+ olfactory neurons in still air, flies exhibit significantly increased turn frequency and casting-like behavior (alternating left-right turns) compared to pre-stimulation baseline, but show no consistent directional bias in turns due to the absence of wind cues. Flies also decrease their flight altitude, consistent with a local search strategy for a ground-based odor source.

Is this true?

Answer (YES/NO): NO